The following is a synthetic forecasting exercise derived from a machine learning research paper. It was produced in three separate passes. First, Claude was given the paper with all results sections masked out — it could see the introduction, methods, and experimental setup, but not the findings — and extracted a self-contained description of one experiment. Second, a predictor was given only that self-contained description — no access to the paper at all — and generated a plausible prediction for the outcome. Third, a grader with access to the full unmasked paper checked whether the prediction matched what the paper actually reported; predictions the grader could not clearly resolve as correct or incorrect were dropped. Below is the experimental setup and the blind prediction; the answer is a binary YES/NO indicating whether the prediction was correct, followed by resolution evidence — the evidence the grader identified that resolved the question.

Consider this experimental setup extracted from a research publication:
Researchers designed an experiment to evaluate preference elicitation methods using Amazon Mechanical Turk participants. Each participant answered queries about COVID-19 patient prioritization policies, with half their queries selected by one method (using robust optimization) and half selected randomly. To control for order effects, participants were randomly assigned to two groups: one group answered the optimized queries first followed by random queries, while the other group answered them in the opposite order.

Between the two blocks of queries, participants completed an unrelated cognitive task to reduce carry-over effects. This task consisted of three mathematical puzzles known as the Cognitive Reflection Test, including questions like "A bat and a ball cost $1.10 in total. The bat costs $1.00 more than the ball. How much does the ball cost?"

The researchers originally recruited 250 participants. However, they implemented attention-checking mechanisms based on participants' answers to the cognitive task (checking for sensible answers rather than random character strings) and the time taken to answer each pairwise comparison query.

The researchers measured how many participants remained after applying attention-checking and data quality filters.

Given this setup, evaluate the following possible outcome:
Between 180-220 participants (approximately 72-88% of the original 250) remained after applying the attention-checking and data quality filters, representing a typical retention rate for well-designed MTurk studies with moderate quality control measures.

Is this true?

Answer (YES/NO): YES